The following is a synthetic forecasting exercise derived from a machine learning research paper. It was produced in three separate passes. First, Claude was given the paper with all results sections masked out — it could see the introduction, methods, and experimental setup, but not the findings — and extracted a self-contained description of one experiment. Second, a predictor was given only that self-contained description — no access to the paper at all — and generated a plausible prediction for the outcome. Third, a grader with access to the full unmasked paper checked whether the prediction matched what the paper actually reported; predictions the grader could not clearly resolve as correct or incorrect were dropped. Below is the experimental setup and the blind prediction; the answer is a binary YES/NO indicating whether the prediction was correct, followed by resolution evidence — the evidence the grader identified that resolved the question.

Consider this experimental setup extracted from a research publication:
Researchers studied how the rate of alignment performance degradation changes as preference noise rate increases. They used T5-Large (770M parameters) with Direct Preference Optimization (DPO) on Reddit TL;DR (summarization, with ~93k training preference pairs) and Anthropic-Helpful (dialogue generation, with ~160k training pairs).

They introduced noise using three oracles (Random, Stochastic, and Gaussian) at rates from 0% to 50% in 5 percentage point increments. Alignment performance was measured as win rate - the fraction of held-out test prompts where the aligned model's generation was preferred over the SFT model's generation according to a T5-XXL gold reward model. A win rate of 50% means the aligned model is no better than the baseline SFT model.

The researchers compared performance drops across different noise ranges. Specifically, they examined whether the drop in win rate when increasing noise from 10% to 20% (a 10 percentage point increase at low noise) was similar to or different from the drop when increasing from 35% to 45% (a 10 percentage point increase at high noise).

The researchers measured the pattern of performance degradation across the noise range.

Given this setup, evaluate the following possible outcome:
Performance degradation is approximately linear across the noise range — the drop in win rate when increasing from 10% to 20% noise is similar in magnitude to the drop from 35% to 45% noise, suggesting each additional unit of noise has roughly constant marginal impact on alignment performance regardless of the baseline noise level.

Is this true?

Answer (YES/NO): NO